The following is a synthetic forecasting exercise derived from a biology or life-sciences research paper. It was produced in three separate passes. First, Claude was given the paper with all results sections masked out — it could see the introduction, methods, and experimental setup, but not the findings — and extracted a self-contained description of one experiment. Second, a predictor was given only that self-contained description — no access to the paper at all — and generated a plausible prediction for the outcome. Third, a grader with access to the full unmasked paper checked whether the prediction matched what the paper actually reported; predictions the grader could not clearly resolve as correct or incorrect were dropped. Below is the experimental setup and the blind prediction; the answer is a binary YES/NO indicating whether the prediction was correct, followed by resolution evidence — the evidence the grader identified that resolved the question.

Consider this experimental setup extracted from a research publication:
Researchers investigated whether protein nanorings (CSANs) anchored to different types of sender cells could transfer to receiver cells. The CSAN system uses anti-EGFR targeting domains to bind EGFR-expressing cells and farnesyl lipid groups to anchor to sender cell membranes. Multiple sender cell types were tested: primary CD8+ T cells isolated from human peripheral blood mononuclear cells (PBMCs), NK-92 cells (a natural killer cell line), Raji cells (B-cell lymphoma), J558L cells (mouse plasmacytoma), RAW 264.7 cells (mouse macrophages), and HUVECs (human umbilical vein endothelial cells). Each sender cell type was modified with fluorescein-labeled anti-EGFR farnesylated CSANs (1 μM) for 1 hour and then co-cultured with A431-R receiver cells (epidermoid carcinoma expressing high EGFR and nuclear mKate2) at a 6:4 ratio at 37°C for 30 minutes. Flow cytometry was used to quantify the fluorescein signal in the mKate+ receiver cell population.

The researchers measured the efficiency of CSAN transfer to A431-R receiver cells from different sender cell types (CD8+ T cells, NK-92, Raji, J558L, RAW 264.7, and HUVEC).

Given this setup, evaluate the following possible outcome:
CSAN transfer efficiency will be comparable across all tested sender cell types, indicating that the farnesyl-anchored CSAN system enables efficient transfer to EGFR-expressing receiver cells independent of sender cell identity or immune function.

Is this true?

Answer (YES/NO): NO